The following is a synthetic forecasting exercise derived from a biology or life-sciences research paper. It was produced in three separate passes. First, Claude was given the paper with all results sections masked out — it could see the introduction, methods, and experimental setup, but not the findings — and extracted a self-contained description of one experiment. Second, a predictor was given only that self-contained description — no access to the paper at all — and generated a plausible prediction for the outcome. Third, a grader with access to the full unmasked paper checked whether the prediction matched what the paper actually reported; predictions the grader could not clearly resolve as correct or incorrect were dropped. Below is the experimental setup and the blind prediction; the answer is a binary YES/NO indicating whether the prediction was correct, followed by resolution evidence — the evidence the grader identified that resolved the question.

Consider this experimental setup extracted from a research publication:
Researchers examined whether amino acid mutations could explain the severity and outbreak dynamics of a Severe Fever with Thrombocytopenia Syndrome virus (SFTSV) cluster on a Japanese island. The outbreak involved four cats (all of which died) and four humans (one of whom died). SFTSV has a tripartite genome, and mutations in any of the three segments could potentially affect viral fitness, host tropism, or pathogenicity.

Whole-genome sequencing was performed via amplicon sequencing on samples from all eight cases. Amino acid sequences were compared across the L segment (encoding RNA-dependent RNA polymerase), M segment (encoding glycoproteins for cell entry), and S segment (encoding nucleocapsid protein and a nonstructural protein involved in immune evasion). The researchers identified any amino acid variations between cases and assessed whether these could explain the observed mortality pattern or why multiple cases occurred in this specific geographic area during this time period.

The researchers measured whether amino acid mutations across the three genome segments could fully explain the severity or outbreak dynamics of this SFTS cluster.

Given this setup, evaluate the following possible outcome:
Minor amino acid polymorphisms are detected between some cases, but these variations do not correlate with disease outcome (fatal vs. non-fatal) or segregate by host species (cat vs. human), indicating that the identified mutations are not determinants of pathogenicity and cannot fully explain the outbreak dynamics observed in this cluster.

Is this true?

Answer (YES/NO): YES